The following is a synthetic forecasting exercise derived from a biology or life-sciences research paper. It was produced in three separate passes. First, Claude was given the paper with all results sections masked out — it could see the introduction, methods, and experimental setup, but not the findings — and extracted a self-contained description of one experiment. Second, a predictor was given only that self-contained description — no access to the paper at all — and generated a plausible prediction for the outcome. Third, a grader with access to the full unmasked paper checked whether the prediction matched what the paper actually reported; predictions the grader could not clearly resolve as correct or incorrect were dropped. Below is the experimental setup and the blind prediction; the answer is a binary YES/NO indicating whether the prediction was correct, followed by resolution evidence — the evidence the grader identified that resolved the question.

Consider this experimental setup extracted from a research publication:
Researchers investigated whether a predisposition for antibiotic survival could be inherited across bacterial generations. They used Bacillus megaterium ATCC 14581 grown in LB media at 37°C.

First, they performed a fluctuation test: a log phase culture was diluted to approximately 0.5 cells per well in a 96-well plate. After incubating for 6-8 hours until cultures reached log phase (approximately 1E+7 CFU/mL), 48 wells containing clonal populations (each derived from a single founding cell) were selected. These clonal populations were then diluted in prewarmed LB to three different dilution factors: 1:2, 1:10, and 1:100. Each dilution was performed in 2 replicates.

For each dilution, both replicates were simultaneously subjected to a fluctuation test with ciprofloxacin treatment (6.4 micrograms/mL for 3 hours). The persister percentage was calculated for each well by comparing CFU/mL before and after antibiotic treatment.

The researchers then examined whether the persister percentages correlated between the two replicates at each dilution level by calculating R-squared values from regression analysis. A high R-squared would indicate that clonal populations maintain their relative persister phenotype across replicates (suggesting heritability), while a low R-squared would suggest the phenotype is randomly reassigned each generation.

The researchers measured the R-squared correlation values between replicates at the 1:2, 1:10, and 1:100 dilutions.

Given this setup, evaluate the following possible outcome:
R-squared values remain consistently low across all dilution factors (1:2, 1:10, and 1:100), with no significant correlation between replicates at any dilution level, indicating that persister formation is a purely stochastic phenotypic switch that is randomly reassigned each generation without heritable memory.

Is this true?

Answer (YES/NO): NO